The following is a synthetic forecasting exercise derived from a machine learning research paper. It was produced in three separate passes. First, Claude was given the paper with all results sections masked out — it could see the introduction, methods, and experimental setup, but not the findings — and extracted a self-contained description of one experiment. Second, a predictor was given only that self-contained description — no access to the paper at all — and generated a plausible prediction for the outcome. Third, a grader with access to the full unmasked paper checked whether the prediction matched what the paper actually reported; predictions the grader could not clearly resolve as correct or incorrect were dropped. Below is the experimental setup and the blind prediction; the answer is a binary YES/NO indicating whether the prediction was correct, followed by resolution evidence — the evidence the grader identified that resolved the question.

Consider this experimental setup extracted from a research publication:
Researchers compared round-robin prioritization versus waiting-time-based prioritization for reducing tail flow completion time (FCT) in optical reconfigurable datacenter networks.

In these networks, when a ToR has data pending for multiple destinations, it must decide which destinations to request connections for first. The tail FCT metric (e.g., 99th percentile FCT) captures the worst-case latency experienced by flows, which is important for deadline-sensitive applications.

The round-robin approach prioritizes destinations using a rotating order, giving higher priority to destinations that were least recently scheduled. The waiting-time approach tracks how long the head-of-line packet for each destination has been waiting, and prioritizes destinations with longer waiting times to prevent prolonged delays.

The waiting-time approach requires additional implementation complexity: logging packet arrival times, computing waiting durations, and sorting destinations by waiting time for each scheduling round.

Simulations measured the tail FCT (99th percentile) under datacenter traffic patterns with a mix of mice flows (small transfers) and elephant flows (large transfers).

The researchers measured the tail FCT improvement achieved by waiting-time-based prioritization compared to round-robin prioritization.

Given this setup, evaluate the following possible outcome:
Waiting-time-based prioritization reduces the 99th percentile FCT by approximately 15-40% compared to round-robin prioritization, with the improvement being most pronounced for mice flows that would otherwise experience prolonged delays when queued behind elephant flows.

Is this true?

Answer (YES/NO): NO